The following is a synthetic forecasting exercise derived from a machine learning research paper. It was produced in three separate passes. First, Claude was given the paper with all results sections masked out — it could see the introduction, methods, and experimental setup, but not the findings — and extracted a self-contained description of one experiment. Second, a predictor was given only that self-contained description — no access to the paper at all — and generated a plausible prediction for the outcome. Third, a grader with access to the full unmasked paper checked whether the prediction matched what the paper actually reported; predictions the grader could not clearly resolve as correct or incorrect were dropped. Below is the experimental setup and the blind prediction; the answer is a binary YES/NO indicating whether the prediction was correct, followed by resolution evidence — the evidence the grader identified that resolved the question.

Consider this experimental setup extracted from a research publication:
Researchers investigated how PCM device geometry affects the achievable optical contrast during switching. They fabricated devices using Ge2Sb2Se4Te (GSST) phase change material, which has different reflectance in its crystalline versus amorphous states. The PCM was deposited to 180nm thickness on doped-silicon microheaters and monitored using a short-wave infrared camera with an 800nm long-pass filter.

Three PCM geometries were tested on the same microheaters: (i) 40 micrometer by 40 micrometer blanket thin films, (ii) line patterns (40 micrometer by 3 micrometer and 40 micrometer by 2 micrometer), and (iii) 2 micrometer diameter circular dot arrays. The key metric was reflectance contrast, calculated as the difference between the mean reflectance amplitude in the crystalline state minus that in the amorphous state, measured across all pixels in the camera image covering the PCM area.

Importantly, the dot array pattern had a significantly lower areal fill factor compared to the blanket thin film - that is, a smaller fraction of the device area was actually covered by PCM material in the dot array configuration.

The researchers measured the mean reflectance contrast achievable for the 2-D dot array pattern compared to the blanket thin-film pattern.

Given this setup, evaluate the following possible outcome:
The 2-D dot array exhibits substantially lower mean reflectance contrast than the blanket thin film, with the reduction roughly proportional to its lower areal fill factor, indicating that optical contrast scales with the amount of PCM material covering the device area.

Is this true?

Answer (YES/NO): YES